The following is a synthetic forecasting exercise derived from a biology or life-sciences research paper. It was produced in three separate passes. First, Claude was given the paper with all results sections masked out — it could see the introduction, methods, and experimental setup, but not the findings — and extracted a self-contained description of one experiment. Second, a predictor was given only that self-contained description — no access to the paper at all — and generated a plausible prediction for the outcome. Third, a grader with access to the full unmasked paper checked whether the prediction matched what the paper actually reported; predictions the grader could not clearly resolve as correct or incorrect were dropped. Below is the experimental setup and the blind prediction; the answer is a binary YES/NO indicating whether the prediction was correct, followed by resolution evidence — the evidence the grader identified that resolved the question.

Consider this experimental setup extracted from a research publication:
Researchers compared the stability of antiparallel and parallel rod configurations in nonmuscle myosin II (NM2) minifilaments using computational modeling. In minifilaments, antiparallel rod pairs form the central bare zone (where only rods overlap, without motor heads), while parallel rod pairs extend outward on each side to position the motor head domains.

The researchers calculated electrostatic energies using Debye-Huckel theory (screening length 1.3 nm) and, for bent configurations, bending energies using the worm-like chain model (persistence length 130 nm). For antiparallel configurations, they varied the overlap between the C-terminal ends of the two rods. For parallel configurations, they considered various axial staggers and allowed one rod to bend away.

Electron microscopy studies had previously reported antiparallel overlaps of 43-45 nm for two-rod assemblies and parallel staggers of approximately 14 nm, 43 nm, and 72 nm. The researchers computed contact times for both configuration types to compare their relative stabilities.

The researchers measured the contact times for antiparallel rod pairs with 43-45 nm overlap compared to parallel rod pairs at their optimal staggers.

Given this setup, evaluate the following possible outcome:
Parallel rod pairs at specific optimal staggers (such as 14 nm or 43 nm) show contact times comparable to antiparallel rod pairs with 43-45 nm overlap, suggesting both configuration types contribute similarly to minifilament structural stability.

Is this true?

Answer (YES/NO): NO